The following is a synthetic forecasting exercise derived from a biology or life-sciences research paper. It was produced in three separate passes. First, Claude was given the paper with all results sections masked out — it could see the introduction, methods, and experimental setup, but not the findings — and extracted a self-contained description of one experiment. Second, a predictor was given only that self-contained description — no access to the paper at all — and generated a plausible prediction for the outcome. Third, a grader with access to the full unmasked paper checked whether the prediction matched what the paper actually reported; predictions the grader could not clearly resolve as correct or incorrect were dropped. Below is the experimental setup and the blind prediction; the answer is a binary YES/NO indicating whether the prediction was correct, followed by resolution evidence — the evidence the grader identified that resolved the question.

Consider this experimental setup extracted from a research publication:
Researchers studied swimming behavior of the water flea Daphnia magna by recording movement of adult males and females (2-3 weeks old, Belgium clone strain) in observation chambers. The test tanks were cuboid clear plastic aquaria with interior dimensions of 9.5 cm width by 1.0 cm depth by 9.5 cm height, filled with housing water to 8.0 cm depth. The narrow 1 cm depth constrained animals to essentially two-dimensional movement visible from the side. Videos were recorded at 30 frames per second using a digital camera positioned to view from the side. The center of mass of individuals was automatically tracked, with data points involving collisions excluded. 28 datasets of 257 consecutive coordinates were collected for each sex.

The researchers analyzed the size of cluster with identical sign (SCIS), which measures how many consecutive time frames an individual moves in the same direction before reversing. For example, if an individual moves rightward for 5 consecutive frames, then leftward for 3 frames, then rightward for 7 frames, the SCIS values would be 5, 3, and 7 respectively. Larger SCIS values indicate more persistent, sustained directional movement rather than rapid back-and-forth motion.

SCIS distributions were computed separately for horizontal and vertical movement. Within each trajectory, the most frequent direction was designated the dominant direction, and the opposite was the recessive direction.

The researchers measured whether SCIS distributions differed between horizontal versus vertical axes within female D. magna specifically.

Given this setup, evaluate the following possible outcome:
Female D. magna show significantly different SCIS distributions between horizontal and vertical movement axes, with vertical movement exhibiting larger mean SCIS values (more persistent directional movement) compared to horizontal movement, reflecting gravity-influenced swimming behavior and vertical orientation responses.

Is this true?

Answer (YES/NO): NO